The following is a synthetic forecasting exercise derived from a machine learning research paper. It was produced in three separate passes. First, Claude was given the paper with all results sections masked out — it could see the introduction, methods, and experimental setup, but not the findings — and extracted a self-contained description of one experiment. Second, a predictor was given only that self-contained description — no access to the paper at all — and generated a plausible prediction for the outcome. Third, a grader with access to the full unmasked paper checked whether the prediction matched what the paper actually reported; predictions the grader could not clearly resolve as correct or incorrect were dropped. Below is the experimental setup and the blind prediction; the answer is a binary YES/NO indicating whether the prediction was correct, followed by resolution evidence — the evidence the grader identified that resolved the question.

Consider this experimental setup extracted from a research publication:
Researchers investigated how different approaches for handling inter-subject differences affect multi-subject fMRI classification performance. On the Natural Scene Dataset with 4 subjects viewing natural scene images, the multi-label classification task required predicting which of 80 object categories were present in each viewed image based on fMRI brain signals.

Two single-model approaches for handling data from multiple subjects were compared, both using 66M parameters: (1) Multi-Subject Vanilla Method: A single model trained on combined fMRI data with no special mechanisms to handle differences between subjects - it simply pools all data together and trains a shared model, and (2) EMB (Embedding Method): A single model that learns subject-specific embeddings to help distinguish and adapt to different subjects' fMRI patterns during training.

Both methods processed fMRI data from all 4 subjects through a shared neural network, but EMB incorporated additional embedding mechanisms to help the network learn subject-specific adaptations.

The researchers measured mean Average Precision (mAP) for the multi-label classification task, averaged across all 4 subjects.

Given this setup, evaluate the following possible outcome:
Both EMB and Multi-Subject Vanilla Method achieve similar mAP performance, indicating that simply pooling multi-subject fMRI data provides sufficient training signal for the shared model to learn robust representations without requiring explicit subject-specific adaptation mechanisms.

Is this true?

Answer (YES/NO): NO